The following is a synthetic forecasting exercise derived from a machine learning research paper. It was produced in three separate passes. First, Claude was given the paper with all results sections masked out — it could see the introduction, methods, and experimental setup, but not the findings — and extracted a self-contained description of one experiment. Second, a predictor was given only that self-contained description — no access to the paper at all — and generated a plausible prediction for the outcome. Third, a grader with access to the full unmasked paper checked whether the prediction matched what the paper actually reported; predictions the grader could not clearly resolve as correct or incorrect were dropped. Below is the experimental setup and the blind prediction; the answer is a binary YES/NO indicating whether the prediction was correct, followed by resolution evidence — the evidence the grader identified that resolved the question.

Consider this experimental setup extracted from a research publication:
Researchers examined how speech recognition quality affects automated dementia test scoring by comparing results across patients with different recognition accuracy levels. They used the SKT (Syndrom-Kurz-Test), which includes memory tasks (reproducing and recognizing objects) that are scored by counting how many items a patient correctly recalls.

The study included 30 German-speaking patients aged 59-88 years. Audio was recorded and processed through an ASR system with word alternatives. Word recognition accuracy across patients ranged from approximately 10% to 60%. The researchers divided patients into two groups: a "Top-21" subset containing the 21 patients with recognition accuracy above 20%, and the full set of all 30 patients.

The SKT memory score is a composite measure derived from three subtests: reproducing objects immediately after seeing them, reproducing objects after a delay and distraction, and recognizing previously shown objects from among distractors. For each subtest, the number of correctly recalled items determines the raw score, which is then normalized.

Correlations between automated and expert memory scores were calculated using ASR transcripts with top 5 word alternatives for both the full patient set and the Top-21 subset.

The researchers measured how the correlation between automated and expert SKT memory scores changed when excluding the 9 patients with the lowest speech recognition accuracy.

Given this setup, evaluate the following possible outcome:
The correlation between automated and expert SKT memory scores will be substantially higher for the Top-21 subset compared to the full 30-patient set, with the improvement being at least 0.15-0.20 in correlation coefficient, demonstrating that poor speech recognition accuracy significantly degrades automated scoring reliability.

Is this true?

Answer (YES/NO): YES